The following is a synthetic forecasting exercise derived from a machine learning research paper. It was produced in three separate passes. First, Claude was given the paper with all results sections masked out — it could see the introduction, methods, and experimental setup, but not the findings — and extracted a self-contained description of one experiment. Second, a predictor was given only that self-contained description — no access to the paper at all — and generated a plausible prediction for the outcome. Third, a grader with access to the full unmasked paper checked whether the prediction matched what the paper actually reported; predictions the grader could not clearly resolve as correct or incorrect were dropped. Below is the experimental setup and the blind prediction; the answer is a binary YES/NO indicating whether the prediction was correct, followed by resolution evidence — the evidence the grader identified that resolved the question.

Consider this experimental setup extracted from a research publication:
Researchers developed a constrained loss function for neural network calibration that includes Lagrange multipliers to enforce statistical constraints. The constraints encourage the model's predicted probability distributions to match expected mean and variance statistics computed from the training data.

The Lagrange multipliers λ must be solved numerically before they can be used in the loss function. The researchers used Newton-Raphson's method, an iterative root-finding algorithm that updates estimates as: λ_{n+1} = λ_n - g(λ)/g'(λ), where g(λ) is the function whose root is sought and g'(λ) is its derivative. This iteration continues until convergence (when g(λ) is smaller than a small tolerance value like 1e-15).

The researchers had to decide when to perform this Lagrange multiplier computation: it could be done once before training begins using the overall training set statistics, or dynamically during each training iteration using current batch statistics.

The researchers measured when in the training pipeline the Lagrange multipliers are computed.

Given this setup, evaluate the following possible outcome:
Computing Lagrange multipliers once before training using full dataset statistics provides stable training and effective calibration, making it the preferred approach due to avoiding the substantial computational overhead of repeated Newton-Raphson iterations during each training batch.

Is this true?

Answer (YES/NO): NO